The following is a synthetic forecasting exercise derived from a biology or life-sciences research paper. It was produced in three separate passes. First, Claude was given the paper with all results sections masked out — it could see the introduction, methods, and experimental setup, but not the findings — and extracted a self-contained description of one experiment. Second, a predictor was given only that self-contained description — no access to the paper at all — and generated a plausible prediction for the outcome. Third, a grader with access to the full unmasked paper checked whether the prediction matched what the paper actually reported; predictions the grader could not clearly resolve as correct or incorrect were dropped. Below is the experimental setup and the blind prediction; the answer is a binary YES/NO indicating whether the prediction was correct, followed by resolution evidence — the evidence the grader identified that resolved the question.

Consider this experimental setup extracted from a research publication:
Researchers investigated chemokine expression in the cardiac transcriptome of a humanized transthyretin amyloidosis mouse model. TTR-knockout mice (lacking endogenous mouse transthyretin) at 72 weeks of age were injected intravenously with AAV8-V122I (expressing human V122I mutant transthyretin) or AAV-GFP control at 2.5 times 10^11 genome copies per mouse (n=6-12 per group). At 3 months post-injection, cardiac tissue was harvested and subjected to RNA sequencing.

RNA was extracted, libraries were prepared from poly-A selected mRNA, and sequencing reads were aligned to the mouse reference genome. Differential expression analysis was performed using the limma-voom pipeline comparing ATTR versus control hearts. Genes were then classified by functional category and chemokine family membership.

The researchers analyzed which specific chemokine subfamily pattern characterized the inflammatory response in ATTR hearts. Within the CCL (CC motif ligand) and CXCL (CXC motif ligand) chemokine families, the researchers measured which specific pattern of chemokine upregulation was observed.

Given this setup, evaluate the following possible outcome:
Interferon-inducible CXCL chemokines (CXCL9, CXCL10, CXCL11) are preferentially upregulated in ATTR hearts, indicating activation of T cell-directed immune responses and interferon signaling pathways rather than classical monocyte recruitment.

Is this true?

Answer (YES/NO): NO